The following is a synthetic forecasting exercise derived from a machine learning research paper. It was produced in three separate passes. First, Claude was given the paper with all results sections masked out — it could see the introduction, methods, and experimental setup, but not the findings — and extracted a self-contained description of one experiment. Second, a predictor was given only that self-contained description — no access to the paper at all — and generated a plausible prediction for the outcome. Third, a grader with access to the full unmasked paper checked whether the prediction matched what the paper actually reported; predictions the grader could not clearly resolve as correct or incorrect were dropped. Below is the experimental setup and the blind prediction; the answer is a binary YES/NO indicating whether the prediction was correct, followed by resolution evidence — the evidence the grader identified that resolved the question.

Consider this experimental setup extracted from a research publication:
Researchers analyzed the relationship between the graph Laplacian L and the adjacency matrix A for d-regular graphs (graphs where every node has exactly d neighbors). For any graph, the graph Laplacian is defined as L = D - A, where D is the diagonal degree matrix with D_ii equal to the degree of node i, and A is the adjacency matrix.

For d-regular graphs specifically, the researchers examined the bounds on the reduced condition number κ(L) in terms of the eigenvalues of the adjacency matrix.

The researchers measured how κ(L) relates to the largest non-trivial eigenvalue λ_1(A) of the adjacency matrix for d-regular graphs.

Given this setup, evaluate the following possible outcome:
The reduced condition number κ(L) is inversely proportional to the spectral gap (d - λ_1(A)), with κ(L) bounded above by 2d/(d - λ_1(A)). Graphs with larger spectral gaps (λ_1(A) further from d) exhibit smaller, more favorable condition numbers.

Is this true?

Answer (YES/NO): NO